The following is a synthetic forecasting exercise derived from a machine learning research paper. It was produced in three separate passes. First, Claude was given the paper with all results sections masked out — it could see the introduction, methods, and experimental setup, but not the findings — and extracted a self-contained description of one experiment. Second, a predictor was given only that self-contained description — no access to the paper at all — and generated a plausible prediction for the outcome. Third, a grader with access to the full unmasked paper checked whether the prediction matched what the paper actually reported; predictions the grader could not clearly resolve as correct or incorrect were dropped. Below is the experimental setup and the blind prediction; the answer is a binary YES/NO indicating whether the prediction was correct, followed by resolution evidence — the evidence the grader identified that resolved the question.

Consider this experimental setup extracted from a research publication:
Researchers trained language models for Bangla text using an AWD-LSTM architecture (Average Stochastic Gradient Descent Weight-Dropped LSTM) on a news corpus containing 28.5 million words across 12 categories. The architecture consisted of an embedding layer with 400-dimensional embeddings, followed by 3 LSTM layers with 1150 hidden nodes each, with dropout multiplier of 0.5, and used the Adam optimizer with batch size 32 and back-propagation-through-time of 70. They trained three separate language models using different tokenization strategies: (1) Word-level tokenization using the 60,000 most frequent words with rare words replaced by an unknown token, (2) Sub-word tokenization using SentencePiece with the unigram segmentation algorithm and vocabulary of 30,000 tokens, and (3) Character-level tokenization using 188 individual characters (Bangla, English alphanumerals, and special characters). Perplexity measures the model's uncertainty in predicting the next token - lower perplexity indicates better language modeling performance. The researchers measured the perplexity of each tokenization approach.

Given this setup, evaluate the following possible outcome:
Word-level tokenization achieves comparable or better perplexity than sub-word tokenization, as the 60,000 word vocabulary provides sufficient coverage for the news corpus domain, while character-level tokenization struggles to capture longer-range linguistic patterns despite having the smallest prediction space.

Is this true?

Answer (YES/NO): NO